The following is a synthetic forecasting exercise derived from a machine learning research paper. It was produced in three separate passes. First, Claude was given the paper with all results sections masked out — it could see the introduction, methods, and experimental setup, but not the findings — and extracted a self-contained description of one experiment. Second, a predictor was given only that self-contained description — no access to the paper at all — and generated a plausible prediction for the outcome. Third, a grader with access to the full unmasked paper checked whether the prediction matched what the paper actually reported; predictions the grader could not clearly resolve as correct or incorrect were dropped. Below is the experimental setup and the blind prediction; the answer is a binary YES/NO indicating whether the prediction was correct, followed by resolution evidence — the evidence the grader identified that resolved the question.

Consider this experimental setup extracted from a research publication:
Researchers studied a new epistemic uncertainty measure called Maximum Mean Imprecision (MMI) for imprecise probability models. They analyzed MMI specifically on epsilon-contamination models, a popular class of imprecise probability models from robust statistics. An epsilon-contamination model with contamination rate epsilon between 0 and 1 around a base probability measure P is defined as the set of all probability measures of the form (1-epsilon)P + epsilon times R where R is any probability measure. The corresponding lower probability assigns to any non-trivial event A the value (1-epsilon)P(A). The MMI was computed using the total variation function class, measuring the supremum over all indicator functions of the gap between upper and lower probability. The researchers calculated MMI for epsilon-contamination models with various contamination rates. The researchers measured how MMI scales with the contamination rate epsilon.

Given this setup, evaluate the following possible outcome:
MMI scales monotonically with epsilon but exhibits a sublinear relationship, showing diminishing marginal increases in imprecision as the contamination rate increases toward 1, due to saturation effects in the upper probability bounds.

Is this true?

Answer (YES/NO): NO